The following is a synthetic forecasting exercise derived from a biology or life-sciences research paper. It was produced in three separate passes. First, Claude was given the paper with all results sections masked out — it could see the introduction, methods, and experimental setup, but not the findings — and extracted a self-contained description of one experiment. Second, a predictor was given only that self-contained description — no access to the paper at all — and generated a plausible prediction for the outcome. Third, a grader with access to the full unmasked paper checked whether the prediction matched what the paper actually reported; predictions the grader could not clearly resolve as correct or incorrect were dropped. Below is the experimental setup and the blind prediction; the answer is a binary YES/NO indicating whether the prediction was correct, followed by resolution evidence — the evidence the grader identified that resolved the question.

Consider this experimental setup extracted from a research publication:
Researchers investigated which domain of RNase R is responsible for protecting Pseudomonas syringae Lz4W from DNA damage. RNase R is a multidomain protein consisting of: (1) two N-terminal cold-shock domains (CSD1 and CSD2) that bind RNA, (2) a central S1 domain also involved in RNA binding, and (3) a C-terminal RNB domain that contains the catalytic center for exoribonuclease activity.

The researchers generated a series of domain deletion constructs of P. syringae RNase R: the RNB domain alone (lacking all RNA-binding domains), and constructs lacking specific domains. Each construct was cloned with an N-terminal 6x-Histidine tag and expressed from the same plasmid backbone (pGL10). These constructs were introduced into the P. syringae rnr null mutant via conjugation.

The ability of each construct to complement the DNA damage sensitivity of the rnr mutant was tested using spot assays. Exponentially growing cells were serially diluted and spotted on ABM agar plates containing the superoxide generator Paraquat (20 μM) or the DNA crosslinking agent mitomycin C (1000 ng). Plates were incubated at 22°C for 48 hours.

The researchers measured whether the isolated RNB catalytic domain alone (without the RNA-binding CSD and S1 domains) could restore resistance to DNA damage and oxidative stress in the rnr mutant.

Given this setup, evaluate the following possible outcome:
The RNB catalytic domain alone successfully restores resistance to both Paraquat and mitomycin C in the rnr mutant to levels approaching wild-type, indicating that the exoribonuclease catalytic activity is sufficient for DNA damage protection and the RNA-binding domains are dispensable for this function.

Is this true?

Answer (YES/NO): NO